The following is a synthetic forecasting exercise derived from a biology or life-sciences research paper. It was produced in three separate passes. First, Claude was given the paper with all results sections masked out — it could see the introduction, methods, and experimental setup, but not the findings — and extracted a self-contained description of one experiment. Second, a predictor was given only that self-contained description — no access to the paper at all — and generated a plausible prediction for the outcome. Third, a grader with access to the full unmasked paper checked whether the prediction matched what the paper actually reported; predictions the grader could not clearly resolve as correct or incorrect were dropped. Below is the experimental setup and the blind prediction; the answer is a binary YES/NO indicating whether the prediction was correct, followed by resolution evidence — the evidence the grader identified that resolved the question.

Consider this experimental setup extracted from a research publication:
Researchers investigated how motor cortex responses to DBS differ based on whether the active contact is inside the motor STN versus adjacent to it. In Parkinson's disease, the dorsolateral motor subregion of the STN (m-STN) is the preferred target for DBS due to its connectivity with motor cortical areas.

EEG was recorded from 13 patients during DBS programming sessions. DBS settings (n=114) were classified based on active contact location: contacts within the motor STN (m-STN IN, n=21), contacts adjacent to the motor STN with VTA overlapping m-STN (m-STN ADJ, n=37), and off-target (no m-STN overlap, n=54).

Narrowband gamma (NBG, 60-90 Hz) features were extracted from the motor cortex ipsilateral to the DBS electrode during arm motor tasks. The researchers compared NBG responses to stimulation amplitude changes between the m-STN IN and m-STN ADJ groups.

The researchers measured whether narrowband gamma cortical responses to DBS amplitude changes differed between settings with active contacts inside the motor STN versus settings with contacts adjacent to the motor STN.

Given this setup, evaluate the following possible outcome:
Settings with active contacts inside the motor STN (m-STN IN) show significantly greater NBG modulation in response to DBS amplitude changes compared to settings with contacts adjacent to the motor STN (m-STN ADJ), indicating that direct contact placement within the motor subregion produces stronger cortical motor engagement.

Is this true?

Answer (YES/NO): NO